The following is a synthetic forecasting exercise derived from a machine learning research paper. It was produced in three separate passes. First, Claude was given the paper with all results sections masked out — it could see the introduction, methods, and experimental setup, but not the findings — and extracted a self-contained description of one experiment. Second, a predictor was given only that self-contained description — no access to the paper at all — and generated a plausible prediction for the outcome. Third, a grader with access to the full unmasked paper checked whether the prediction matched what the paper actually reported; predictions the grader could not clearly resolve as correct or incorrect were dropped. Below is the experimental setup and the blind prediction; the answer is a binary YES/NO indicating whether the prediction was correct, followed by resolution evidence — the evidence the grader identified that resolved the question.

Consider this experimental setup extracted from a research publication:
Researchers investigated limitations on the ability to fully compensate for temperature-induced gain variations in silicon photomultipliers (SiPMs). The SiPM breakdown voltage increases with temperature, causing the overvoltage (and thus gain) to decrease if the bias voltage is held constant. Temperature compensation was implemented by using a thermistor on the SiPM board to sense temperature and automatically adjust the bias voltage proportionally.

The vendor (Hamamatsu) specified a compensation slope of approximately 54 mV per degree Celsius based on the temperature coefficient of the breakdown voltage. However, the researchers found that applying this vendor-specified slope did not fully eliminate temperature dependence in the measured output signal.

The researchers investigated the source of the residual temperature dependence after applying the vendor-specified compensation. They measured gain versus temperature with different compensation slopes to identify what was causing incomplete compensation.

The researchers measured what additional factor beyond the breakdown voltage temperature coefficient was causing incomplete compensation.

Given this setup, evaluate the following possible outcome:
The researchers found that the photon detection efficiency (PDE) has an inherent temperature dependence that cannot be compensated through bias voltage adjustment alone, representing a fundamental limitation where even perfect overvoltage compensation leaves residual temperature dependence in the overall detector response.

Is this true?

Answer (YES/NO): NO